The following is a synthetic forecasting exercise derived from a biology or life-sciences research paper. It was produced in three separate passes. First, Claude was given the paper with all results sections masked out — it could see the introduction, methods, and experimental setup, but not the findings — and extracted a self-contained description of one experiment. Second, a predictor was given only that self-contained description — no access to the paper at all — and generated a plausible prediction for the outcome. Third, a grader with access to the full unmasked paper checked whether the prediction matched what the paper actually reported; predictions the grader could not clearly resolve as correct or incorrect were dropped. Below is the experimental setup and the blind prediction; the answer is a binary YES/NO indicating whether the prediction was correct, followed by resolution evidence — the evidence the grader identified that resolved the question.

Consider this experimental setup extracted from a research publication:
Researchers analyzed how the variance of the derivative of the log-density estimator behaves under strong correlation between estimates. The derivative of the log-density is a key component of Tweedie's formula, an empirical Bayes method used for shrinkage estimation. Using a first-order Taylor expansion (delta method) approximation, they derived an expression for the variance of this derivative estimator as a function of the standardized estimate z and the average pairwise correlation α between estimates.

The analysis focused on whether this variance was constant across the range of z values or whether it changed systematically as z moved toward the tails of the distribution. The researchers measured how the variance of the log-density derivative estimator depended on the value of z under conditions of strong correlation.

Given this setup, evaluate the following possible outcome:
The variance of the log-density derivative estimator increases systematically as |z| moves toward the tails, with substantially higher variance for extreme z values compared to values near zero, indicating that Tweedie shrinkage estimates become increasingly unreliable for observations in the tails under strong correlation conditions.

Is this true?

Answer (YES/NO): YES